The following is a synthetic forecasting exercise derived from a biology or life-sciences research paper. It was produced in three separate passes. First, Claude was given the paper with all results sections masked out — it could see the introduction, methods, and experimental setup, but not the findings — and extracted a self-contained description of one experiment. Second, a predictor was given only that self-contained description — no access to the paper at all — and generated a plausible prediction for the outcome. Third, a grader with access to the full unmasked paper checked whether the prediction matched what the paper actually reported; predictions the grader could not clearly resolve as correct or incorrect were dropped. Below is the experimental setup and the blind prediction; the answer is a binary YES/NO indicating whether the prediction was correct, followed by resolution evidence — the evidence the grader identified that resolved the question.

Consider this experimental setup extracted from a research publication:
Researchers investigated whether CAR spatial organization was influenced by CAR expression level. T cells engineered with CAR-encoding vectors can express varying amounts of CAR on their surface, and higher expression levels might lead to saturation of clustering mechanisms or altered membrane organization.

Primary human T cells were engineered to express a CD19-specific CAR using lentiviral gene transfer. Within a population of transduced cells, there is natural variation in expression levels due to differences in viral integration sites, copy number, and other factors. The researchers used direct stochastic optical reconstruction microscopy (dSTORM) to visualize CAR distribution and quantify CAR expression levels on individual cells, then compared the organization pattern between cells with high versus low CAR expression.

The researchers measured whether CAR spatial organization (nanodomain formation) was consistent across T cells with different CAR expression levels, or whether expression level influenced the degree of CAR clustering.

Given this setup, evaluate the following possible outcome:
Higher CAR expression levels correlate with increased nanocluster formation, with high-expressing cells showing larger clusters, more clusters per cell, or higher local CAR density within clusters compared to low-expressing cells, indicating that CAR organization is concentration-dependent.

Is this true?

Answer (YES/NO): NO